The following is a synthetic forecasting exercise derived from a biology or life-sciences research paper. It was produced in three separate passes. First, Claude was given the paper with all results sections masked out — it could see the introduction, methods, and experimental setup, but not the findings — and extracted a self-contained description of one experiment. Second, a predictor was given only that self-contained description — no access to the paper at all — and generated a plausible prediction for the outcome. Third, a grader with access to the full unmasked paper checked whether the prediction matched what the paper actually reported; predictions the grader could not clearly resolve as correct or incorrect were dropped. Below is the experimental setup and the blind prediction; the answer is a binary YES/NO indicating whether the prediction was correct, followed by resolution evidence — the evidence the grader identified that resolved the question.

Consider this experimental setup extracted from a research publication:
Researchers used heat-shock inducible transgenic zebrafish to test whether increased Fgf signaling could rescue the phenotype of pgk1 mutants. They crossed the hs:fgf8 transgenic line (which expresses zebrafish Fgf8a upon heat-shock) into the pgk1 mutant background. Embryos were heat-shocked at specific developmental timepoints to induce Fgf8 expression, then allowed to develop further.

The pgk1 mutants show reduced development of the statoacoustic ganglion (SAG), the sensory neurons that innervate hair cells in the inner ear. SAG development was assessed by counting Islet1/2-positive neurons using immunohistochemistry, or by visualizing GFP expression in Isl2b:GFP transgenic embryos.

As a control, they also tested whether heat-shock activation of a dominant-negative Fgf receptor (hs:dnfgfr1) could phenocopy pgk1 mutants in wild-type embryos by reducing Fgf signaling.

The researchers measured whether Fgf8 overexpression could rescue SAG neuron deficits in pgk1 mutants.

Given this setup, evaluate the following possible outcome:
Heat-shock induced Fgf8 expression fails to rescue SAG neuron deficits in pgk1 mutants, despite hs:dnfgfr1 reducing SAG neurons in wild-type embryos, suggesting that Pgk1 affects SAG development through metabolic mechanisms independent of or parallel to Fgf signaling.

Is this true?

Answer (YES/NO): NO